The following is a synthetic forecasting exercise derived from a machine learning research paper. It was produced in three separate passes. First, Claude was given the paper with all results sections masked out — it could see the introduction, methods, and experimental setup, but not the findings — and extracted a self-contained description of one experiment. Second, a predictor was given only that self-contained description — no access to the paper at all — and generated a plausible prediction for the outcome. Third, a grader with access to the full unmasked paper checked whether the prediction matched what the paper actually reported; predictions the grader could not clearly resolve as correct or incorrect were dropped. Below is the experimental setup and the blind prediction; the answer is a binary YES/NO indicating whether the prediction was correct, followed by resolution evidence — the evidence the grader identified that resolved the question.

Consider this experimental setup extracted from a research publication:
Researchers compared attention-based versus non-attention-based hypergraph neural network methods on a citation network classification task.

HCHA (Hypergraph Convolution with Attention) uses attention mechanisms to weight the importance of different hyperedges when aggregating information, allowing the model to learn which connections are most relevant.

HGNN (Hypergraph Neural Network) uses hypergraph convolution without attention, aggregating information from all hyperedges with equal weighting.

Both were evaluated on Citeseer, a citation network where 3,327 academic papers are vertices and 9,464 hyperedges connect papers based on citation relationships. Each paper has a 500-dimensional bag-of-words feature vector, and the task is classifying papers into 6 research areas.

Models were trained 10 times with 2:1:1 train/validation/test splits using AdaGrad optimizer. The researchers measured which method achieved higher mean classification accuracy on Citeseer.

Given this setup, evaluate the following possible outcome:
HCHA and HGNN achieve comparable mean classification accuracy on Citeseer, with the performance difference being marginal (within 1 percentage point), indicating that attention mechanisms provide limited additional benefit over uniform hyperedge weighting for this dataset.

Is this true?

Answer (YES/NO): NO